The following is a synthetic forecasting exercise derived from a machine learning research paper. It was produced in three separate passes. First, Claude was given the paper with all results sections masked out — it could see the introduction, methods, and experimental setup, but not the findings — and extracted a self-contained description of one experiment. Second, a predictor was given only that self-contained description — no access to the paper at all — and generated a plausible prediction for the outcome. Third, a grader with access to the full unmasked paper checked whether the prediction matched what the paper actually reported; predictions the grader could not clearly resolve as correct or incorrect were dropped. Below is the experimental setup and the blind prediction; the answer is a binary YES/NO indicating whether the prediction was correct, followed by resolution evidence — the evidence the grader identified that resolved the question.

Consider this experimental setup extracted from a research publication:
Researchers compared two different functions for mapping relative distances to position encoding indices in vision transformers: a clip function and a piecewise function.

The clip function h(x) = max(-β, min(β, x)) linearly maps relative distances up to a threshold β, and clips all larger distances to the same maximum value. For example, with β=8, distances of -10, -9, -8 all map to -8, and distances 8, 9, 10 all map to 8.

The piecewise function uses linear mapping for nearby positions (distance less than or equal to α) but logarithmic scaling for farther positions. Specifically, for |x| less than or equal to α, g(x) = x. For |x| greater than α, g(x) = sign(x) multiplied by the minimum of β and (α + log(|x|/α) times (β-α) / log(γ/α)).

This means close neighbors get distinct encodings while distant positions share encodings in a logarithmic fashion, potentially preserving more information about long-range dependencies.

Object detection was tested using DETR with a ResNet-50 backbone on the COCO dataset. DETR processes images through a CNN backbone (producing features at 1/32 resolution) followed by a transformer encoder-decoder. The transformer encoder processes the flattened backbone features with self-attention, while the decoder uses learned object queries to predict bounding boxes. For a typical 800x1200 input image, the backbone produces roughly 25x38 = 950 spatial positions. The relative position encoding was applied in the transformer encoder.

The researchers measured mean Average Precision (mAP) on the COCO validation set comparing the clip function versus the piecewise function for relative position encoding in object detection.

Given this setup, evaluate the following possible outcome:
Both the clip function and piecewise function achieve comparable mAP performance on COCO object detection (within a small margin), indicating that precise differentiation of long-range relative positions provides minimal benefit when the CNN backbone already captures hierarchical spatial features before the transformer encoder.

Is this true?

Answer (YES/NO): NO